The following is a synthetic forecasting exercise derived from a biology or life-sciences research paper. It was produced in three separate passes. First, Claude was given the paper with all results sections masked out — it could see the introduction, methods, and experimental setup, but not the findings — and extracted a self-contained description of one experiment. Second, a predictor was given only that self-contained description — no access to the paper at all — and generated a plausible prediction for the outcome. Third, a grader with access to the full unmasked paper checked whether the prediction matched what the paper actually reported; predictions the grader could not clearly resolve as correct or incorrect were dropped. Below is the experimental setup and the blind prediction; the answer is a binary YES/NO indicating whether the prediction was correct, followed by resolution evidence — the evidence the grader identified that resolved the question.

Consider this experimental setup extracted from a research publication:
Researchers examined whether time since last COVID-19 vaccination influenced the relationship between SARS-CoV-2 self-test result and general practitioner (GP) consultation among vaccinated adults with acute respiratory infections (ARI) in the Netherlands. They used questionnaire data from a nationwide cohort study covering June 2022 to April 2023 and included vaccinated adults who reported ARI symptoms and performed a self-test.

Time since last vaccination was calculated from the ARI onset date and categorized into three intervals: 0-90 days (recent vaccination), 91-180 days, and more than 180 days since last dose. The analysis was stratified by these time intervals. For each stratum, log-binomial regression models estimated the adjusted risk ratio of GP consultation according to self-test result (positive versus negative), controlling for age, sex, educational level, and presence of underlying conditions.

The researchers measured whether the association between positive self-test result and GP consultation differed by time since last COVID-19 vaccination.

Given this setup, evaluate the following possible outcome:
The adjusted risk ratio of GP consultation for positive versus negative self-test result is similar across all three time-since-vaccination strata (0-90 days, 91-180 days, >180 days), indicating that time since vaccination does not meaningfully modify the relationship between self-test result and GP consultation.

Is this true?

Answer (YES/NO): NO